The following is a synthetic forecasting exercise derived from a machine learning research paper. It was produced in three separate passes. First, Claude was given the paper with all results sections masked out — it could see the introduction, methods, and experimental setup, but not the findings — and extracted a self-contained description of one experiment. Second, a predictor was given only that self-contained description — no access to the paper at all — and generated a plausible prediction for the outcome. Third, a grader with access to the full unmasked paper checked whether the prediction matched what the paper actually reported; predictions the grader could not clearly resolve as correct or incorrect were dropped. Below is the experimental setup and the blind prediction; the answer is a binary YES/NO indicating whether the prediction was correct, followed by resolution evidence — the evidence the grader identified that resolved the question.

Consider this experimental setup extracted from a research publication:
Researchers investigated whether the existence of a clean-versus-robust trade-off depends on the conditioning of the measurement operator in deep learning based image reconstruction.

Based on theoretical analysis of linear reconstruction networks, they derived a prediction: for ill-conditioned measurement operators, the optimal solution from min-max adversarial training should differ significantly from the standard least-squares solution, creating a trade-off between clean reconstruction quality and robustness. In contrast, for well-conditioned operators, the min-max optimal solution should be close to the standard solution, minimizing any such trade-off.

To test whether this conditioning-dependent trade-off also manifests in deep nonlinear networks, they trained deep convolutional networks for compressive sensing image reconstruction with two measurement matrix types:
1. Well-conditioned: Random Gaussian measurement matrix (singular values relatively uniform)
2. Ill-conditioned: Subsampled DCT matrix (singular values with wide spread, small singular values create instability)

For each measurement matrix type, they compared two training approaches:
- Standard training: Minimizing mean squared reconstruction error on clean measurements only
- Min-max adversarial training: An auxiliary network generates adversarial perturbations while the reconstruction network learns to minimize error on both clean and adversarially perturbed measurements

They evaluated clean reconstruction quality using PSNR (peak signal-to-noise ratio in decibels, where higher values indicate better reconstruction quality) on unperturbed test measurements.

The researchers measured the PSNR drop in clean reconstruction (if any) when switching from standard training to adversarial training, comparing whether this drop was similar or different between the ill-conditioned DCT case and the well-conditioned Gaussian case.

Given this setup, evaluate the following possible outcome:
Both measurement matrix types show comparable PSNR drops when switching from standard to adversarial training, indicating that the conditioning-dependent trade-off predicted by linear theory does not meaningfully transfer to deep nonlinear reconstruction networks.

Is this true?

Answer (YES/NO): NO